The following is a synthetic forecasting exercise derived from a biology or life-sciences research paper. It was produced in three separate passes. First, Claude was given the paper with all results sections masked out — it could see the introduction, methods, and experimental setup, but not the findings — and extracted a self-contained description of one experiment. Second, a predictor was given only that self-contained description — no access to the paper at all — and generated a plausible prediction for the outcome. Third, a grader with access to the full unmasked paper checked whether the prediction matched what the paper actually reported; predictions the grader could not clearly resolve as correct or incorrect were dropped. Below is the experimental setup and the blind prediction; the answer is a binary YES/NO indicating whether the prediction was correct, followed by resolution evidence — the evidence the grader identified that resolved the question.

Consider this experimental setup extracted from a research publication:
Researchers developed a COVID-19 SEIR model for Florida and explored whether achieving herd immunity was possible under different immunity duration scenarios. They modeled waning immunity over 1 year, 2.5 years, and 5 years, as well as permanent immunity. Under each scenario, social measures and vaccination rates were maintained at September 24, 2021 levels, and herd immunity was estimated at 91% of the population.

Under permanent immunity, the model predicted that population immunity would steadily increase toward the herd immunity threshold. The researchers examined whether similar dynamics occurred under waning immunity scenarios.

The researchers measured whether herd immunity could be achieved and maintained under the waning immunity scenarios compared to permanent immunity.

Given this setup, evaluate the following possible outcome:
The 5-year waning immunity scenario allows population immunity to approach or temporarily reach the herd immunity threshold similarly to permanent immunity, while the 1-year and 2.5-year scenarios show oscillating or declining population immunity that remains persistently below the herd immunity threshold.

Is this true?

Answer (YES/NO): NO